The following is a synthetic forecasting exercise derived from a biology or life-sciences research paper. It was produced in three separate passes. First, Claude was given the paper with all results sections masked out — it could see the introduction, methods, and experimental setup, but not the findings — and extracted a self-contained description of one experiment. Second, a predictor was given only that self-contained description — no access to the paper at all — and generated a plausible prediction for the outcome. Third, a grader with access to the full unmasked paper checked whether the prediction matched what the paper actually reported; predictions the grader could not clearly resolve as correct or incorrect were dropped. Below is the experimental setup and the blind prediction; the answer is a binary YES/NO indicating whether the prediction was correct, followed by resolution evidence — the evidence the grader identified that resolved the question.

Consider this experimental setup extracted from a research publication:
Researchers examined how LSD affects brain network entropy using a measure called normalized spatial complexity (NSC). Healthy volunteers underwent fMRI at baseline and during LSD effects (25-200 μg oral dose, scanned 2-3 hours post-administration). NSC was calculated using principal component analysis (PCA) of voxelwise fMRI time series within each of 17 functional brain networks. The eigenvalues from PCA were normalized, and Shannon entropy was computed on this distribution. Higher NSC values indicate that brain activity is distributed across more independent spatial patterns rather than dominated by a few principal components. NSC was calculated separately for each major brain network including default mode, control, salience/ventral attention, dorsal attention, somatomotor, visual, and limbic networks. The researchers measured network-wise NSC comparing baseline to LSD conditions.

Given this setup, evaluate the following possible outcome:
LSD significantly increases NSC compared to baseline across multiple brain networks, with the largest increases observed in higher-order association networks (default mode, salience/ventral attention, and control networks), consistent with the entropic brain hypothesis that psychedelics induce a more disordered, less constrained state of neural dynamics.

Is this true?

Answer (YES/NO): NO